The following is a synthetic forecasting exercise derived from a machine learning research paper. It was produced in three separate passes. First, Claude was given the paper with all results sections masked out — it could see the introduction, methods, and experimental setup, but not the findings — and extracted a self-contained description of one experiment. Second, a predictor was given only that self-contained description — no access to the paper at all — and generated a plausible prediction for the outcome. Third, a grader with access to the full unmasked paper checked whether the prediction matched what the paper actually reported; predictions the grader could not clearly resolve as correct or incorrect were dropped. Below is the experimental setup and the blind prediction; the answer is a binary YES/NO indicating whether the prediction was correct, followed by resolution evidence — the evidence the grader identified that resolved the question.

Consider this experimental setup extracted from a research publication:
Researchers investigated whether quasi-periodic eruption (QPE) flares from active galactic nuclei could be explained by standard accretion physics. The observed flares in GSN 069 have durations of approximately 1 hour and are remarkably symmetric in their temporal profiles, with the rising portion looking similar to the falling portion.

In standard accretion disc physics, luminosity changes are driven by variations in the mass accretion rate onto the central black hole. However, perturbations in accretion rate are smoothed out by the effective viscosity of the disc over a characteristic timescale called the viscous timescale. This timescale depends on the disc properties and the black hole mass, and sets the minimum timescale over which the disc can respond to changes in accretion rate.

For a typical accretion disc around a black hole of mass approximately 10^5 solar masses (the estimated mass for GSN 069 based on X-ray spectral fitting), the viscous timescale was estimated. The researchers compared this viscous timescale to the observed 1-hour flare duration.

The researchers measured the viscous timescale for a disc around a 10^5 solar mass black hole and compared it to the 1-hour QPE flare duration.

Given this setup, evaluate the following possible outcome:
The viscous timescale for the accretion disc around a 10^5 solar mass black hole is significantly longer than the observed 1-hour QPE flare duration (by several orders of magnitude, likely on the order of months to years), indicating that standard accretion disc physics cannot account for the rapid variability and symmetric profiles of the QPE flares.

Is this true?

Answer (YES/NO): NO